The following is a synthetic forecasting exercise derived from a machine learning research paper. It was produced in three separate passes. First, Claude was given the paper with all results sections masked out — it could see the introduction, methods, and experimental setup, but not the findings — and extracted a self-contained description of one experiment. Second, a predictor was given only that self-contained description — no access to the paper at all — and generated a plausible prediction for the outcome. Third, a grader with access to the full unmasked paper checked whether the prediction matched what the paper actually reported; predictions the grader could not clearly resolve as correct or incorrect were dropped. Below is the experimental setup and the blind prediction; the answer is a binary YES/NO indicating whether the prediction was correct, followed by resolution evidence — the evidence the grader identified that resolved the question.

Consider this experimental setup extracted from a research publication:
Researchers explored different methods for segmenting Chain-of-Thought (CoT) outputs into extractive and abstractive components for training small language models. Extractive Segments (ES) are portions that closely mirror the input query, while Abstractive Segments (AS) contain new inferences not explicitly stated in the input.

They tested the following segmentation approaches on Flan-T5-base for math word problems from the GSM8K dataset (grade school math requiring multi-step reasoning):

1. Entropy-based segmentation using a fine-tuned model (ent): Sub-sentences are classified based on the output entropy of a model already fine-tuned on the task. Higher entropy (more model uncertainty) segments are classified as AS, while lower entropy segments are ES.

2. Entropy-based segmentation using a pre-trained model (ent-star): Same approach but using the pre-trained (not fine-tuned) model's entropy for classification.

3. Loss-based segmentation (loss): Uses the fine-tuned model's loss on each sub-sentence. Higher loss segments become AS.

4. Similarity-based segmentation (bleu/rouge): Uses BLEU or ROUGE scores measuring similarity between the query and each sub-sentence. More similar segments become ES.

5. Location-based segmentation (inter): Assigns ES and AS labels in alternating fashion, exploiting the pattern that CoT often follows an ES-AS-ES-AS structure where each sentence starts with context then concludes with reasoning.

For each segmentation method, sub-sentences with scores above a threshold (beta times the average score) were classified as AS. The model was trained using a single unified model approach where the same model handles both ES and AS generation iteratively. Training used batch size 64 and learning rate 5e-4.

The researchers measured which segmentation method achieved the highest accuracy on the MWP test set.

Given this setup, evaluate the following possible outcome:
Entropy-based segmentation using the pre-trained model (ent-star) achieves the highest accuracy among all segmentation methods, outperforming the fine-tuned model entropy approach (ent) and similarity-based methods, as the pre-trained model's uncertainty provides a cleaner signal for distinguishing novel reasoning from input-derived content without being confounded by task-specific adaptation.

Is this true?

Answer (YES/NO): NO